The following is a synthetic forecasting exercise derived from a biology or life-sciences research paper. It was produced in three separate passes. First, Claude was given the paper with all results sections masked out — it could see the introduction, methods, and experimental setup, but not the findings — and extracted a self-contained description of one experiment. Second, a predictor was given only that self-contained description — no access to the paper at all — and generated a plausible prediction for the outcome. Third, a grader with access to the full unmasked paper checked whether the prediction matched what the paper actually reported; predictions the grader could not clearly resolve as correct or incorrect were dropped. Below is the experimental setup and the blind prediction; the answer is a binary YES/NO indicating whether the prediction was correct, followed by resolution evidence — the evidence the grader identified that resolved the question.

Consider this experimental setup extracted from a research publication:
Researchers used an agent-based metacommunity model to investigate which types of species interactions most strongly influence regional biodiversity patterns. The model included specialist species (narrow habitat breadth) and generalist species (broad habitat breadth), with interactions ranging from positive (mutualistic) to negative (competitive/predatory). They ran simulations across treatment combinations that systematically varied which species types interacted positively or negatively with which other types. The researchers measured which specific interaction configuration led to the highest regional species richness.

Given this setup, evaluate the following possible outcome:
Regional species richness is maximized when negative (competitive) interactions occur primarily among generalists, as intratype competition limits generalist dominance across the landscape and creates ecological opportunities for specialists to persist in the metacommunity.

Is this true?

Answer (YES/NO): NO